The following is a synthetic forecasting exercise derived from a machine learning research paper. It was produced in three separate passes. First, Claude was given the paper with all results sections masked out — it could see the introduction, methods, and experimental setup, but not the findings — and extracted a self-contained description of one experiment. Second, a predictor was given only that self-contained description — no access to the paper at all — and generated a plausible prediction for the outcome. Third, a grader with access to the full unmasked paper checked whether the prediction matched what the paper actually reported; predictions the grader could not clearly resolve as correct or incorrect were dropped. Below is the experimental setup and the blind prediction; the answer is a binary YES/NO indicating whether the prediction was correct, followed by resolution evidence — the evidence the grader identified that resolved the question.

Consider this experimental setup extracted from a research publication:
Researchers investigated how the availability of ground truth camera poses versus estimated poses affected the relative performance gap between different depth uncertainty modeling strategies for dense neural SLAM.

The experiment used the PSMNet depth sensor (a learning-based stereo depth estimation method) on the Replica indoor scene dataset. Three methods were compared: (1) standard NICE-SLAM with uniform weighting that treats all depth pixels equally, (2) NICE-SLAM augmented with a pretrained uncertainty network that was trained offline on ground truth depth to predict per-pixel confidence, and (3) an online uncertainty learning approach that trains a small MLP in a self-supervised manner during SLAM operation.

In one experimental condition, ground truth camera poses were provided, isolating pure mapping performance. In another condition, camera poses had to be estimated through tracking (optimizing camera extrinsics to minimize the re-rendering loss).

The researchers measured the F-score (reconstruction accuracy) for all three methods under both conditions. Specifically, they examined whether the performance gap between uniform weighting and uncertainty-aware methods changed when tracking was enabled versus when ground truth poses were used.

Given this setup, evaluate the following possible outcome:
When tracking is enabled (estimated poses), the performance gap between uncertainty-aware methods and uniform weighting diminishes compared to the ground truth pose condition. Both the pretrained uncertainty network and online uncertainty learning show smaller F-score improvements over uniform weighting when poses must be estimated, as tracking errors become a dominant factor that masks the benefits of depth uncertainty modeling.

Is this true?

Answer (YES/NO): NO